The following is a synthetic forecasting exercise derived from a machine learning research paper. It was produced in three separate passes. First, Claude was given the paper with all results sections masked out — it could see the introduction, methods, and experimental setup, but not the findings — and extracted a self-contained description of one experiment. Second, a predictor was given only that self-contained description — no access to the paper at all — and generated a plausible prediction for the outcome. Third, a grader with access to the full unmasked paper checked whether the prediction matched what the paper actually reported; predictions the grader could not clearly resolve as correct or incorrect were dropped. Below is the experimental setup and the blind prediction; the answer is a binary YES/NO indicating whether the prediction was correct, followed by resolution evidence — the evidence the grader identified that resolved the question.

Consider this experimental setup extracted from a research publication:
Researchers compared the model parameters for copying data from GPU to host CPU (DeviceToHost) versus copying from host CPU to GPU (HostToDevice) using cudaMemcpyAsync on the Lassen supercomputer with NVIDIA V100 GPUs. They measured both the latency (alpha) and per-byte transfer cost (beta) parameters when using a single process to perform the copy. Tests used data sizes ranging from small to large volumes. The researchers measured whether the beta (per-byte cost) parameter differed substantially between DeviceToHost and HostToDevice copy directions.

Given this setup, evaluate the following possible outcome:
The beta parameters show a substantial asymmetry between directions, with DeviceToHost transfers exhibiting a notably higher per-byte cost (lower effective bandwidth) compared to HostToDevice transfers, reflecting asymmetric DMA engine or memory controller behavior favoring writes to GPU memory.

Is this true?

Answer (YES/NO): NO